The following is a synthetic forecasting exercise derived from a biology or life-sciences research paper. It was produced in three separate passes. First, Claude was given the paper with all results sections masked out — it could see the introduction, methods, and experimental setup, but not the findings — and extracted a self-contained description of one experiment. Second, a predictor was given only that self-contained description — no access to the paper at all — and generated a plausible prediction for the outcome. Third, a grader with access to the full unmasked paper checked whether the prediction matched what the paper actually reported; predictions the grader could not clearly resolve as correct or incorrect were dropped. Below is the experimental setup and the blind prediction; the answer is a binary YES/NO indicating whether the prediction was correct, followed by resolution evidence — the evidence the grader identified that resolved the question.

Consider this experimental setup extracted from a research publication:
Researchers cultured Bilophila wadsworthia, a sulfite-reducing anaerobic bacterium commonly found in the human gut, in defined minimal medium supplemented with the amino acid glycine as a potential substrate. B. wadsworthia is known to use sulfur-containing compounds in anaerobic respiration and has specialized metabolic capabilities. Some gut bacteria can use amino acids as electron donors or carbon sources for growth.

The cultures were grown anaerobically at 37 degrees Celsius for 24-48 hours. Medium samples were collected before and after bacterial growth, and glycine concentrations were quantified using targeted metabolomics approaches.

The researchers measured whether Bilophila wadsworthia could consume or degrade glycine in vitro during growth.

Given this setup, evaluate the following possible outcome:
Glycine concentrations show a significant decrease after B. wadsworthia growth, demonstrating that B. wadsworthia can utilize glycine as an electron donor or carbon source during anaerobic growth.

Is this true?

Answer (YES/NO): NO